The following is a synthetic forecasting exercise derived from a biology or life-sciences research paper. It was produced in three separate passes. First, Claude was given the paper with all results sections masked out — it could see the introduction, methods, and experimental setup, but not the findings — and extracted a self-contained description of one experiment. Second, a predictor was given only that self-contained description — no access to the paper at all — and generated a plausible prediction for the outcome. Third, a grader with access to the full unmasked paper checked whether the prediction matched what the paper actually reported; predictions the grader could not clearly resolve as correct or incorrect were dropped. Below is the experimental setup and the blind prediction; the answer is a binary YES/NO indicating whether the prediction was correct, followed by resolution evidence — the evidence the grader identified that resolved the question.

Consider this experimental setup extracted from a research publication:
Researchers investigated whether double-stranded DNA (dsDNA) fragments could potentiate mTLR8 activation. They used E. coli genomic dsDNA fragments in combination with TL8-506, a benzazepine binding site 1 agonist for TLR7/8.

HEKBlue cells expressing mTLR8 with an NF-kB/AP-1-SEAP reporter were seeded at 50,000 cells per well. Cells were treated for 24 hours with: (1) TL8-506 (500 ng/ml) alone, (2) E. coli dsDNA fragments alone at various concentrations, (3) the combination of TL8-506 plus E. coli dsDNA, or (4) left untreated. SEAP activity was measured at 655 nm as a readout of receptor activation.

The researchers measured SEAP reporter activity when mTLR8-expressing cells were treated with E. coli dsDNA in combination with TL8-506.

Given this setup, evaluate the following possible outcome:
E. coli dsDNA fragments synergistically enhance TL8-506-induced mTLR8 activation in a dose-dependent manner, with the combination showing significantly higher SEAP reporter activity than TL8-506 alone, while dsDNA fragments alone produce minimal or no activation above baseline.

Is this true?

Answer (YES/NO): NO